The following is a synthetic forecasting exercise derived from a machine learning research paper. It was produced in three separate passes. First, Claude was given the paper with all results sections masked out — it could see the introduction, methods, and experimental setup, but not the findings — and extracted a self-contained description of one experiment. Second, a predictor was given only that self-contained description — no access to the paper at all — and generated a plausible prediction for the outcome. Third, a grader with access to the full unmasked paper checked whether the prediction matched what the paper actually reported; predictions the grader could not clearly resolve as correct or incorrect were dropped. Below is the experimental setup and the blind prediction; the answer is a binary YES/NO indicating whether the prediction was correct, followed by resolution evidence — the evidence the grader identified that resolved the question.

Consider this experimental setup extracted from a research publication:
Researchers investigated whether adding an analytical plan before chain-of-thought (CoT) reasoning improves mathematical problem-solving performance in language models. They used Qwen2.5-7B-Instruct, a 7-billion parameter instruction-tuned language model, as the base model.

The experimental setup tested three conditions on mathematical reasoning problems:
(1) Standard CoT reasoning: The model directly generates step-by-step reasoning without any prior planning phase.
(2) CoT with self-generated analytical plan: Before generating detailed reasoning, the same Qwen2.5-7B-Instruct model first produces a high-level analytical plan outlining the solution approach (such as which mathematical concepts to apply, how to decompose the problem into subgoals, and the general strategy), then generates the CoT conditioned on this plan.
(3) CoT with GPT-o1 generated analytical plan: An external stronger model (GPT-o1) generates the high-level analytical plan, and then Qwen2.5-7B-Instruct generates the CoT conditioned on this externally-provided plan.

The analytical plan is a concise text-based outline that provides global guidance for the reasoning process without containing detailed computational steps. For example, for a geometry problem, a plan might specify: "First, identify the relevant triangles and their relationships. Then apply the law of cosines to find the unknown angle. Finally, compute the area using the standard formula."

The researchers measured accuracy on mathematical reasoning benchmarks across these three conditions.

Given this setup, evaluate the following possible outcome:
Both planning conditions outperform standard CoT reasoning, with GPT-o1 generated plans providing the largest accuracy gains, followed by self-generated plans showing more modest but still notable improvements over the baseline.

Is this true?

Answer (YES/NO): NO